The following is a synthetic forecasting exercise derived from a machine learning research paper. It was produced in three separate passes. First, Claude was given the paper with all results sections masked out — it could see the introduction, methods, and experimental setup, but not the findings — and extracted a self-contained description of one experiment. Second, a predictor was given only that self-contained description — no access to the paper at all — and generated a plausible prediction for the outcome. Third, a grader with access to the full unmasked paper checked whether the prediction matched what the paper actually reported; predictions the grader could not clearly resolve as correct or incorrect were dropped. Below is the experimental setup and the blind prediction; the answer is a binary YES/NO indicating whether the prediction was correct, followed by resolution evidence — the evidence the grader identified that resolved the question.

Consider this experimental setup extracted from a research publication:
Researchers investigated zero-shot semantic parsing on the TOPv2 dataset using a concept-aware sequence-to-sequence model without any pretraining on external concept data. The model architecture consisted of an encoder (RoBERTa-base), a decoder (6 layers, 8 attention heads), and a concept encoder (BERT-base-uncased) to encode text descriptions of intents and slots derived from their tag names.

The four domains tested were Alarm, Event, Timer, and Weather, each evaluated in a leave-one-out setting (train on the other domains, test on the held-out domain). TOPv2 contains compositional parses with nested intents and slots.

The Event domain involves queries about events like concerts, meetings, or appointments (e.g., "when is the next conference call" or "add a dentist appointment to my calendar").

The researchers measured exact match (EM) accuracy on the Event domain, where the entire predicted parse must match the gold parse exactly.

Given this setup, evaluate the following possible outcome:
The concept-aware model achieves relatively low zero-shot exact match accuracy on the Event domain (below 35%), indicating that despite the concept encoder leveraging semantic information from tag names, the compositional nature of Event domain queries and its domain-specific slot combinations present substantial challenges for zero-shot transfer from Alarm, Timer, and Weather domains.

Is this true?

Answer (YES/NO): NO